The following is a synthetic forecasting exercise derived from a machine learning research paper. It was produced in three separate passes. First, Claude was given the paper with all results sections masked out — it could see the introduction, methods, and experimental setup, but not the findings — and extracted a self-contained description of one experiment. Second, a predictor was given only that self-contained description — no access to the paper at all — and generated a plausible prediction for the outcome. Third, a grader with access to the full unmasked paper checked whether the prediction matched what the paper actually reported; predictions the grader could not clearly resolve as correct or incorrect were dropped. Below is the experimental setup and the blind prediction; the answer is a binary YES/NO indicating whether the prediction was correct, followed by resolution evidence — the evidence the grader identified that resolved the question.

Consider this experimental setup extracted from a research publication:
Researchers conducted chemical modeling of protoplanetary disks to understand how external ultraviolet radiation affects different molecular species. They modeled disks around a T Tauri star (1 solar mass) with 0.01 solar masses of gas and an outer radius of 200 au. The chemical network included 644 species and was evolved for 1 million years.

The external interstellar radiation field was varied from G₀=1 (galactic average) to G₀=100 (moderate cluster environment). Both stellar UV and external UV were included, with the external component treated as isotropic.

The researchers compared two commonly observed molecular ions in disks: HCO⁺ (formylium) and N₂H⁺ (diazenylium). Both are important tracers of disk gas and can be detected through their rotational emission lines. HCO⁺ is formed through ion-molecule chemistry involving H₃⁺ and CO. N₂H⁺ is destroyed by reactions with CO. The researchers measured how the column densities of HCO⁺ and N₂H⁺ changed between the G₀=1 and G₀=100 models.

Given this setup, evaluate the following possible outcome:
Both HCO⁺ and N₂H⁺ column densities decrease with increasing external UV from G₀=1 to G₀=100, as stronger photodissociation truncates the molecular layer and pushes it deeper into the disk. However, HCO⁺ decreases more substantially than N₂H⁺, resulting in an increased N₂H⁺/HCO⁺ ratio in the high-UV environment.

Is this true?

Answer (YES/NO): NO